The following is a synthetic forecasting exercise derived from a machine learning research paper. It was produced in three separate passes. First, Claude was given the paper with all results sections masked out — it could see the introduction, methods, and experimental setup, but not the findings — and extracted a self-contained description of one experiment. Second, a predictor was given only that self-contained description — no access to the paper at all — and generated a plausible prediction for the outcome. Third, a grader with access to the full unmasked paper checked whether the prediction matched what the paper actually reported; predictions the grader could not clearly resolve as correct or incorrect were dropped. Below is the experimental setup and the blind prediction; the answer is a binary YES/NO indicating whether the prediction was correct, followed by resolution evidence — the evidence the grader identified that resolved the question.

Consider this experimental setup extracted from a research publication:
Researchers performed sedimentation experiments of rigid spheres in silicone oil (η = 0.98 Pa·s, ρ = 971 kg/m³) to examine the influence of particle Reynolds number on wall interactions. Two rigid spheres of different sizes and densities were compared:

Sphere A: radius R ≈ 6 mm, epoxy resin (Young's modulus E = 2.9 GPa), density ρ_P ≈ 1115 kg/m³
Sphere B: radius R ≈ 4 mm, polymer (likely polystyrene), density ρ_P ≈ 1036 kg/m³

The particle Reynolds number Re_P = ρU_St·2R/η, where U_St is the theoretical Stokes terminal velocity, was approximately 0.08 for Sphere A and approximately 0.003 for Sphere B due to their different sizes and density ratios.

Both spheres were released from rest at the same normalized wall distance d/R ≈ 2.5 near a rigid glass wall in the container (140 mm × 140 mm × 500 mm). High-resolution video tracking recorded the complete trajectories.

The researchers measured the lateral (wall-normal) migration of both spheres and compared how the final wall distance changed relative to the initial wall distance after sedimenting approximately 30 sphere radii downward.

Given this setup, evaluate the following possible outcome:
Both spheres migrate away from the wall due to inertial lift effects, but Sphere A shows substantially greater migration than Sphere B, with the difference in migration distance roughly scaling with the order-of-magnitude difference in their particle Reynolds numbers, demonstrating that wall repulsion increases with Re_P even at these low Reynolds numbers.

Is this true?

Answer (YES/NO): NO